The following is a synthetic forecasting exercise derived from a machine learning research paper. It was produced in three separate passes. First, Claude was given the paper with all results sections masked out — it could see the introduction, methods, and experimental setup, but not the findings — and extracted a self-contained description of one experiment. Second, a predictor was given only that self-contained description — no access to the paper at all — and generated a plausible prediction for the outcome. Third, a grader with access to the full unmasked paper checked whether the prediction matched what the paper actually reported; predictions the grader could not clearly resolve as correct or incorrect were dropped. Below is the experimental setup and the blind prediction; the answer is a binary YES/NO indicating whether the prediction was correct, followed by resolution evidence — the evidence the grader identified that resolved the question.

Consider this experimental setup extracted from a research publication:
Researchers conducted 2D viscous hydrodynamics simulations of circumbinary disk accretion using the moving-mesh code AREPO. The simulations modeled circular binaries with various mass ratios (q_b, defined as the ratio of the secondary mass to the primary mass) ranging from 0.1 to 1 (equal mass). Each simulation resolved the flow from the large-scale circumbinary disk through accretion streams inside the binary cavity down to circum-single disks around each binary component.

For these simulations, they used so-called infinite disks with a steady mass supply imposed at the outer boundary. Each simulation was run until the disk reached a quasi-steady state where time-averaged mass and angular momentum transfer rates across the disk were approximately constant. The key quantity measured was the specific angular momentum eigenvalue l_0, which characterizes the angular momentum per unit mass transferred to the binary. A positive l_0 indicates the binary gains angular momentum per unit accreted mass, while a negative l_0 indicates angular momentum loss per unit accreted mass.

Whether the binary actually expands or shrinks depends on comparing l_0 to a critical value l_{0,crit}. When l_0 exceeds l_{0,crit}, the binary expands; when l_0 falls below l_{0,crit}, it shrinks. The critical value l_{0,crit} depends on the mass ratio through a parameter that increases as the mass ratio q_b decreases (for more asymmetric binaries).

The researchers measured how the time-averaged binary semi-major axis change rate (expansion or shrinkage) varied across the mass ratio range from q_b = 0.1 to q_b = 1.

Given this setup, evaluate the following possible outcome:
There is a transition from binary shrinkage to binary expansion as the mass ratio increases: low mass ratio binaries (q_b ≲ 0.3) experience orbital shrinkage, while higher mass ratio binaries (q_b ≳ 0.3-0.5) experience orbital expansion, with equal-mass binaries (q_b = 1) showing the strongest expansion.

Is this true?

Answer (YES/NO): NO